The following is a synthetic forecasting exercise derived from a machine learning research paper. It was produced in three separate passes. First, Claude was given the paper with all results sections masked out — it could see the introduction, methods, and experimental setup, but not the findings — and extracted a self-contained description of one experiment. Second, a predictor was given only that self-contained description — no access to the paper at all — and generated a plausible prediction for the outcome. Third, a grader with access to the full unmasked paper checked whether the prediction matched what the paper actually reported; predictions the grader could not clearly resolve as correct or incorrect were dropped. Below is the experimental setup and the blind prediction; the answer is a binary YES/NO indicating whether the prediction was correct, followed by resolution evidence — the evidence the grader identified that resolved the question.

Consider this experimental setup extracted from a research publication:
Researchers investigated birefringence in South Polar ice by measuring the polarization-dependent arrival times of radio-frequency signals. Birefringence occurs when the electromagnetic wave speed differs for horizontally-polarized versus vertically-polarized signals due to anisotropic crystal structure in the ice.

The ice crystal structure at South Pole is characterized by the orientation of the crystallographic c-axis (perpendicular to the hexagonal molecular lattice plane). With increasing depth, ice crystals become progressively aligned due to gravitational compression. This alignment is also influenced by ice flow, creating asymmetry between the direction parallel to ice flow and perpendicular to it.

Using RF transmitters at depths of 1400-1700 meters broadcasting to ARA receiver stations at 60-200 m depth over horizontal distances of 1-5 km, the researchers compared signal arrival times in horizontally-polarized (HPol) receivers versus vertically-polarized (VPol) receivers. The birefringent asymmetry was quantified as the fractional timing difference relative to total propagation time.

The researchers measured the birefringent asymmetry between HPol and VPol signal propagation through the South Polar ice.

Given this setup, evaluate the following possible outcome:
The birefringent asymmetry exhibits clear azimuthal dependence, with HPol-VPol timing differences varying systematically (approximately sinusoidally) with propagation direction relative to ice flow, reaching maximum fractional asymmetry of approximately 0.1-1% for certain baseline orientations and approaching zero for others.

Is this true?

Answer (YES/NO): YES